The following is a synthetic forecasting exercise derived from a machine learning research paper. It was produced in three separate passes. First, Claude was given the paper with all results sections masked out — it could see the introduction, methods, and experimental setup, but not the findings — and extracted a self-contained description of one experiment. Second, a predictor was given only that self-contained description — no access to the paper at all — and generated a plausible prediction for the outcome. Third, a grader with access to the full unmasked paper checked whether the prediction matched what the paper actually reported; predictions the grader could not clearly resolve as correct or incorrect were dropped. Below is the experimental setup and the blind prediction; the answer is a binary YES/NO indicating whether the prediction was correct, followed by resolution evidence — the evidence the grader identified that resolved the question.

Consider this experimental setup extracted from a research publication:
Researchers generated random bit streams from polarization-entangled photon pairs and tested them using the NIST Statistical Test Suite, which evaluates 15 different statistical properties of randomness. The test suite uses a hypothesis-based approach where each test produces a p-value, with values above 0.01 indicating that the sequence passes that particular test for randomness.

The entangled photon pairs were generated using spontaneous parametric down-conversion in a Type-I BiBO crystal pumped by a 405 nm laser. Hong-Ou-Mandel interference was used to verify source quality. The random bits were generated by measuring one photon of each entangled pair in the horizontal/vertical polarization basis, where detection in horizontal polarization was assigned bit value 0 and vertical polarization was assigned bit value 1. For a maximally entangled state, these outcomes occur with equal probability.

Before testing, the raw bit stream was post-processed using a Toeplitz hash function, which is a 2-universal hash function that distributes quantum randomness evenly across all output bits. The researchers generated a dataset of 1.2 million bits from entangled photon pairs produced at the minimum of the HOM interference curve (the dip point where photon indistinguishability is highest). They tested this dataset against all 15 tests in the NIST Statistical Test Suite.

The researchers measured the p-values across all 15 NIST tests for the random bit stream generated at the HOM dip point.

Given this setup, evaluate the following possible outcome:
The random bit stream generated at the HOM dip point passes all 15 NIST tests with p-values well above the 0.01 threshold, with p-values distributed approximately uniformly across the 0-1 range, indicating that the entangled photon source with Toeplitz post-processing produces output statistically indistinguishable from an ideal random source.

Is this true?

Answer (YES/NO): NO